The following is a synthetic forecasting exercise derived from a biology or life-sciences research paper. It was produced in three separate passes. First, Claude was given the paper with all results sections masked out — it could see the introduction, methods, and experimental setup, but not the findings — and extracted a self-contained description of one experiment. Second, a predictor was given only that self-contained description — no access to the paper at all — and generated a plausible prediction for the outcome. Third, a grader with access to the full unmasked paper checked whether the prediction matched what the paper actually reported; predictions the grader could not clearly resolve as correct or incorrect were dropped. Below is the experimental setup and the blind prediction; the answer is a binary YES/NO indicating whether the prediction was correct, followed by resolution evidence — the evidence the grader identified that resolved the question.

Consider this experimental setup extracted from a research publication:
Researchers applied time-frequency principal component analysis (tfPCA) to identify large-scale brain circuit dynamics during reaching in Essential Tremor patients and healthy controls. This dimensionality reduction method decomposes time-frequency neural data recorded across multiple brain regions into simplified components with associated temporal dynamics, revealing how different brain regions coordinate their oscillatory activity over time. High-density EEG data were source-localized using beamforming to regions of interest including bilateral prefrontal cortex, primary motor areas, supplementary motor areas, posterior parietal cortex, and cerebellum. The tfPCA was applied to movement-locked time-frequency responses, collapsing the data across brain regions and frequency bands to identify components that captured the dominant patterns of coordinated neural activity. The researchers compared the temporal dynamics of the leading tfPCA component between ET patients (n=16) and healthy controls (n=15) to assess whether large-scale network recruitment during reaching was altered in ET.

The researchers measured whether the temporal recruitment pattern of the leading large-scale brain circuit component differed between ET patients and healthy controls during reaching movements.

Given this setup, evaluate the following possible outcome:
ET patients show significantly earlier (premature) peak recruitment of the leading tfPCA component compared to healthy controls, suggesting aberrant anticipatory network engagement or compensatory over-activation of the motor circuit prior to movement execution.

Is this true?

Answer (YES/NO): NO